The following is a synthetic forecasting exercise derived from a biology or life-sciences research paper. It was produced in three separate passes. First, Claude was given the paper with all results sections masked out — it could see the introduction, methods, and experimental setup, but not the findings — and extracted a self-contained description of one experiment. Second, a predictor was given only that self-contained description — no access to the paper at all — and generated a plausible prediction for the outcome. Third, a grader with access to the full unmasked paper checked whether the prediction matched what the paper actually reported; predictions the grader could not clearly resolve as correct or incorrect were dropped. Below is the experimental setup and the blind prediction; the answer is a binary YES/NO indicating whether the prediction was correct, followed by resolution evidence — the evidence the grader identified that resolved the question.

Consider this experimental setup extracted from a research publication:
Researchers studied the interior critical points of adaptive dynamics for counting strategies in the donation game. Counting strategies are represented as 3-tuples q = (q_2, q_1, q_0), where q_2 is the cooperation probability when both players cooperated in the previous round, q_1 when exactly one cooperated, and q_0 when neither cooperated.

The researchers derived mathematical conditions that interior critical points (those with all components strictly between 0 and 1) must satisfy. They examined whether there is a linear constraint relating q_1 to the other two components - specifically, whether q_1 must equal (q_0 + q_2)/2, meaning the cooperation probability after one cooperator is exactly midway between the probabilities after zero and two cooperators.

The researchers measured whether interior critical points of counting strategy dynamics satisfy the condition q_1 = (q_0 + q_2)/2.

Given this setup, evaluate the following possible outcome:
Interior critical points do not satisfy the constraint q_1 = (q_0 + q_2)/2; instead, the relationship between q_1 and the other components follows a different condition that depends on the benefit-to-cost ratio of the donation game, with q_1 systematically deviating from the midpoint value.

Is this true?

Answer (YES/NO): NO